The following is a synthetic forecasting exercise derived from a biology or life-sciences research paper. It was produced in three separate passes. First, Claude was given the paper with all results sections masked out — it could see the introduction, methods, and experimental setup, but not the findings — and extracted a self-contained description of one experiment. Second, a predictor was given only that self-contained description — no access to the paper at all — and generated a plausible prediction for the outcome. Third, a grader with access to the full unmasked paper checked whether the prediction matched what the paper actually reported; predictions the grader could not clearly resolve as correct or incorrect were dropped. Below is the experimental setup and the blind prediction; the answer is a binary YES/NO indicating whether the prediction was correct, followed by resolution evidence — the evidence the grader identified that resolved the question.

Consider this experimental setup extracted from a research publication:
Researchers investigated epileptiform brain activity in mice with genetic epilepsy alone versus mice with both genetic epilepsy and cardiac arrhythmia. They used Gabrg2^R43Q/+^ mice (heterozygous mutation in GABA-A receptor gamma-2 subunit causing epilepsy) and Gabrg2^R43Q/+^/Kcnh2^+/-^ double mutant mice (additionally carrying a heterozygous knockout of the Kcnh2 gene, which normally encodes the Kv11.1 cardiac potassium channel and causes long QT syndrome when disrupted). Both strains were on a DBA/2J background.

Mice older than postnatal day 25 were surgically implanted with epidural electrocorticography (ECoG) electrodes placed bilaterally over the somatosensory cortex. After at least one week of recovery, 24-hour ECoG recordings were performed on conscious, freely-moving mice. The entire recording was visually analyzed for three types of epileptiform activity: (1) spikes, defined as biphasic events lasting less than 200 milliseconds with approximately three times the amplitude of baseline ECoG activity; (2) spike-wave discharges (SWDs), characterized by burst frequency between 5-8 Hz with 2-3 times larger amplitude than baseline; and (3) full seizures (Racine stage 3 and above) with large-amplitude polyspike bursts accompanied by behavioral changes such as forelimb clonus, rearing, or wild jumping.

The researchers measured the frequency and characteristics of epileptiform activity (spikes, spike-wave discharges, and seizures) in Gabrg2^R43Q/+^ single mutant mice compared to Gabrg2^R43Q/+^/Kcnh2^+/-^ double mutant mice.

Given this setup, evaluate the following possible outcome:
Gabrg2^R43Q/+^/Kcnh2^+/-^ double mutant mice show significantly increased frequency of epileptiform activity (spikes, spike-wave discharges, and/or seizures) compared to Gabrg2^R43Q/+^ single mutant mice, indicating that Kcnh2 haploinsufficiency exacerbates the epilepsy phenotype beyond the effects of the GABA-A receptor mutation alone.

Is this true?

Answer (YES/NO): NO